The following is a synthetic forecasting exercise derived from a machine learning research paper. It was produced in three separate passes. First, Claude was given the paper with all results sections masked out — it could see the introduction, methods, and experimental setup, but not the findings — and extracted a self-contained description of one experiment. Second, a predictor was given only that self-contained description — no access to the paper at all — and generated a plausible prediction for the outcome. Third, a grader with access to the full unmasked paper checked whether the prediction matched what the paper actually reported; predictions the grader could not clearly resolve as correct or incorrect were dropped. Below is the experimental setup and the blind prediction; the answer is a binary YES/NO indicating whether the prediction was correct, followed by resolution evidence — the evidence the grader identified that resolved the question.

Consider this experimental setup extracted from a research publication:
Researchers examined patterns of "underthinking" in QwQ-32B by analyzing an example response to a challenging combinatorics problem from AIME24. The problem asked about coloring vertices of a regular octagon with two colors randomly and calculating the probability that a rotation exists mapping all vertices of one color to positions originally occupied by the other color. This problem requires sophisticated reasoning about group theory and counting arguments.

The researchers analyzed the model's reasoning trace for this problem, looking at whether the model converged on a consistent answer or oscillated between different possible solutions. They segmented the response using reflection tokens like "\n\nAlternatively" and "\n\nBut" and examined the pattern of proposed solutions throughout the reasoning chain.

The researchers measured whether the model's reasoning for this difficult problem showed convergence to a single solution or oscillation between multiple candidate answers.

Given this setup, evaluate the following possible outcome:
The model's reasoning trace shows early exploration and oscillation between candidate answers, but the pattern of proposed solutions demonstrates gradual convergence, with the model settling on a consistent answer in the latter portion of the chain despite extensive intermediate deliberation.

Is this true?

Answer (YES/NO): NO